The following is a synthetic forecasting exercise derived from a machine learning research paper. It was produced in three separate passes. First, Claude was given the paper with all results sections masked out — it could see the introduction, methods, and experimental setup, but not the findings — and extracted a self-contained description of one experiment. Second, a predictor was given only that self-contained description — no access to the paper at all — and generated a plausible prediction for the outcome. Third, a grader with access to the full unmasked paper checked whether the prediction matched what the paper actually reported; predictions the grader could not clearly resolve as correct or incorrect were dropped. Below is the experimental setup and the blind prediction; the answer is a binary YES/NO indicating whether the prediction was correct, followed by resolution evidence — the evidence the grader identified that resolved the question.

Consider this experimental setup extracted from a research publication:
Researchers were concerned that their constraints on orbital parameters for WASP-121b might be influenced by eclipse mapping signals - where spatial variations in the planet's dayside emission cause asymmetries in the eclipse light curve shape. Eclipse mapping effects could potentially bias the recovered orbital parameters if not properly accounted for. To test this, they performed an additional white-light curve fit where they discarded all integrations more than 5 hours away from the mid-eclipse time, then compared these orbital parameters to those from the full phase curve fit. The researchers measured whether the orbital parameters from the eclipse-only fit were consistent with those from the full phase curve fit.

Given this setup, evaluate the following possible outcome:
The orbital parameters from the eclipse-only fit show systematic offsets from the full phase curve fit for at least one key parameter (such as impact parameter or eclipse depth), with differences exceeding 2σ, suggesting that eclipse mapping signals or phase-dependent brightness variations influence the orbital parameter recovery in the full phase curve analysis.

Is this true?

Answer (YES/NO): NO